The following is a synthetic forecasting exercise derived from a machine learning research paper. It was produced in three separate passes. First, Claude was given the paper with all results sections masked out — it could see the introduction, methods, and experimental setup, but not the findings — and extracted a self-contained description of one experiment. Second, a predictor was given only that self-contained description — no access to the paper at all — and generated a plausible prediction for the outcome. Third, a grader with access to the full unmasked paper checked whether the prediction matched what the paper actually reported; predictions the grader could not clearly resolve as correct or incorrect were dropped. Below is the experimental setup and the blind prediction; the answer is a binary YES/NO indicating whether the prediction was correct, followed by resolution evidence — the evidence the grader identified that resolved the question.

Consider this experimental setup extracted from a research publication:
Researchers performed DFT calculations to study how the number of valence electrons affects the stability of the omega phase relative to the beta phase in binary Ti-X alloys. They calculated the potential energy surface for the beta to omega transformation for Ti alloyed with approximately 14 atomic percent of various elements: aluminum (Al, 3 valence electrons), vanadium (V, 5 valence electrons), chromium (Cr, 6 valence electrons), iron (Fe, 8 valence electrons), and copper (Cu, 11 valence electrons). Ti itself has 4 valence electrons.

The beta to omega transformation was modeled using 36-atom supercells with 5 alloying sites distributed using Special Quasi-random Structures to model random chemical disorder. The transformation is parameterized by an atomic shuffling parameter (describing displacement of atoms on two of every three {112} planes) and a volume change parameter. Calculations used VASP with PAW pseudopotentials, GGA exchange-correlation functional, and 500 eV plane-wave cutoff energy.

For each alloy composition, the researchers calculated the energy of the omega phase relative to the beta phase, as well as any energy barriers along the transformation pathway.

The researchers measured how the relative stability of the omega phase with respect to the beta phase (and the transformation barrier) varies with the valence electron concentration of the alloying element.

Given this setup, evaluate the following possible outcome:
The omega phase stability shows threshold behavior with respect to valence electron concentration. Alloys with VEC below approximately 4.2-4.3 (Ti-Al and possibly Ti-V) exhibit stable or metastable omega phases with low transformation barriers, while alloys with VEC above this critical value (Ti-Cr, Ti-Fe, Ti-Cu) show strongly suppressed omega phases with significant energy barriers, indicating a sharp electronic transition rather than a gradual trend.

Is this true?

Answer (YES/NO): NO